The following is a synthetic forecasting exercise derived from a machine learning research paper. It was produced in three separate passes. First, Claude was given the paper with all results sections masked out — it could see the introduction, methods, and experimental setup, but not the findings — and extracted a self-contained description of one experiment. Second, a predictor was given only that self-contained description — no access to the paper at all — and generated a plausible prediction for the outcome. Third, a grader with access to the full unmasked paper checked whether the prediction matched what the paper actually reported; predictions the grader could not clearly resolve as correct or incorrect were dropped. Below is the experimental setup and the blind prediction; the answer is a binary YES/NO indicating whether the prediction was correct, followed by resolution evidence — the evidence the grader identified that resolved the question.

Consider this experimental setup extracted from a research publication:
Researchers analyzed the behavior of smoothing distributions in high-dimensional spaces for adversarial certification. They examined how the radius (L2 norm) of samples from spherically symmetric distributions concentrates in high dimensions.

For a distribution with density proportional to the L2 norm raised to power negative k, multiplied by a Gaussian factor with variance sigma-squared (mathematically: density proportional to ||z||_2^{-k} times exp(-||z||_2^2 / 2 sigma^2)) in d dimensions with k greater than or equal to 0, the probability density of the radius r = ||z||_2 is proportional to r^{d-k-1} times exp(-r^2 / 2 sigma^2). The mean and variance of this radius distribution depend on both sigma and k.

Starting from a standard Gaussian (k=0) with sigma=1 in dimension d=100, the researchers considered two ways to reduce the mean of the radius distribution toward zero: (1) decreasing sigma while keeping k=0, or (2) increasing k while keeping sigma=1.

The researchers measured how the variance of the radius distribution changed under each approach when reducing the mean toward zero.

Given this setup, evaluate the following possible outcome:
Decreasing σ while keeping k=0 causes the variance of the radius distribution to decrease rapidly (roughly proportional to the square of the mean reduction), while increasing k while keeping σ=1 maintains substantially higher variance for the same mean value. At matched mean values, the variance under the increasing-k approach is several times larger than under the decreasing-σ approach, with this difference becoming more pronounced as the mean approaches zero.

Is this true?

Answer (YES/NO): YES